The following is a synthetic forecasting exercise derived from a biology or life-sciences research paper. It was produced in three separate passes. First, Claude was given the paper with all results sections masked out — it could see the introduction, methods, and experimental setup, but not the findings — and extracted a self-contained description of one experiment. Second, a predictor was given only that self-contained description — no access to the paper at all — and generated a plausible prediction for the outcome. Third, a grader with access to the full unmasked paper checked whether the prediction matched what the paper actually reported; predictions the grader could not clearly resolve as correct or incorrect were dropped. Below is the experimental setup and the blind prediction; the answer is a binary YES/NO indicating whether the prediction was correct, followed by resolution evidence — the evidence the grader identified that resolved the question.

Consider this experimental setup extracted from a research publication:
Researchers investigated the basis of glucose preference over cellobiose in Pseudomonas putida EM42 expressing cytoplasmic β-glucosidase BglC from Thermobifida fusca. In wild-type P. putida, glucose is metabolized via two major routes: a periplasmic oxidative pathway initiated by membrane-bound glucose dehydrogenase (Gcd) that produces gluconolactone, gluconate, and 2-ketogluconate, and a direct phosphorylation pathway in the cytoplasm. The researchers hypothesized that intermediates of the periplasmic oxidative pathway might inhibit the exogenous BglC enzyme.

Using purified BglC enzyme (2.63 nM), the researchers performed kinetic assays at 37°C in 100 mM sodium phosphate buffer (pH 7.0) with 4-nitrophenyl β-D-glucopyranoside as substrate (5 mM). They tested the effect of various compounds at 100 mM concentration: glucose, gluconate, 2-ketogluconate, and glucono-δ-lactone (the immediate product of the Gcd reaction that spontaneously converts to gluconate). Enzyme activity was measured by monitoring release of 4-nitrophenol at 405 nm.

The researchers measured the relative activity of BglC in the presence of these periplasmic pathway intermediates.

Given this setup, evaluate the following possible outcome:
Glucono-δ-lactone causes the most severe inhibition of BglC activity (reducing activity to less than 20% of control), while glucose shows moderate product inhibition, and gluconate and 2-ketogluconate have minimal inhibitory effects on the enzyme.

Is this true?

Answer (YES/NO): NO